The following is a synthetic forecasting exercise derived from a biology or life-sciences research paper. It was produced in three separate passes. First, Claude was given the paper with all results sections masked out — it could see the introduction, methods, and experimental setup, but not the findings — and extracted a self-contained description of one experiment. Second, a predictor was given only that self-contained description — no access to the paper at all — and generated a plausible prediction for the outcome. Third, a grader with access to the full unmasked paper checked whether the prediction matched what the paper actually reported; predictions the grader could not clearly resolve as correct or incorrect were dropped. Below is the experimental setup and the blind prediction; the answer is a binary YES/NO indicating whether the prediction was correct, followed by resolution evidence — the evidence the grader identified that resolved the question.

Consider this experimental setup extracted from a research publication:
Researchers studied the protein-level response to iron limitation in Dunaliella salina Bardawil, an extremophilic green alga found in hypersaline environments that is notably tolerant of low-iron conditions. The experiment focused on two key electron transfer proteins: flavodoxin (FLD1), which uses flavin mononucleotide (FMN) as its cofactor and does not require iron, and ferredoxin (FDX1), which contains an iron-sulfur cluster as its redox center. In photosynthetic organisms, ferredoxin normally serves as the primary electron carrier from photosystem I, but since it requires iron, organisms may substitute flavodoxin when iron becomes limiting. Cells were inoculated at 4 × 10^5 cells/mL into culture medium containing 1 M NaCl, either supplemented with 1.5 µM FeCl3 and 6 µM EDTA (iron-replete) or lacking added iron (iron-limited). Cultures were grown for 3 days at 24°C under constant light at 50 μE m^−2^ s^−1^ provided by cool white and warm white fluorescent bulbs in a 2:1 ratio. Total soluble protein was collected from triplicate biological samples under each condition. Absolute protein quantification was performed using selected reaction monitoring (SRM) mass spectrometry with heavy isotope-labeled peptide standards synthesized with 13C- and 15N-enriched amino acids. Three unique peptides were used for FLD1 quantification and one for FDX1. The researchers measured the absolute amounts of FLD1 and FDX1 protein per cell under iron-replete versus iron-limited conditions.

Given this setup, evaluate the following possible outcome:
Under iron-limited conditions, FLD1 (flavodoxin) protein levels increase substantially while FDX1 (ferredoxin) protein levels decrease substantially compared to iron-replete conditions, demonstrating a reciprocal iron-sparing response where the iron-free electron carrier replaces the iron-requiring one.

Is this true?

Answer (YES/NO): YES